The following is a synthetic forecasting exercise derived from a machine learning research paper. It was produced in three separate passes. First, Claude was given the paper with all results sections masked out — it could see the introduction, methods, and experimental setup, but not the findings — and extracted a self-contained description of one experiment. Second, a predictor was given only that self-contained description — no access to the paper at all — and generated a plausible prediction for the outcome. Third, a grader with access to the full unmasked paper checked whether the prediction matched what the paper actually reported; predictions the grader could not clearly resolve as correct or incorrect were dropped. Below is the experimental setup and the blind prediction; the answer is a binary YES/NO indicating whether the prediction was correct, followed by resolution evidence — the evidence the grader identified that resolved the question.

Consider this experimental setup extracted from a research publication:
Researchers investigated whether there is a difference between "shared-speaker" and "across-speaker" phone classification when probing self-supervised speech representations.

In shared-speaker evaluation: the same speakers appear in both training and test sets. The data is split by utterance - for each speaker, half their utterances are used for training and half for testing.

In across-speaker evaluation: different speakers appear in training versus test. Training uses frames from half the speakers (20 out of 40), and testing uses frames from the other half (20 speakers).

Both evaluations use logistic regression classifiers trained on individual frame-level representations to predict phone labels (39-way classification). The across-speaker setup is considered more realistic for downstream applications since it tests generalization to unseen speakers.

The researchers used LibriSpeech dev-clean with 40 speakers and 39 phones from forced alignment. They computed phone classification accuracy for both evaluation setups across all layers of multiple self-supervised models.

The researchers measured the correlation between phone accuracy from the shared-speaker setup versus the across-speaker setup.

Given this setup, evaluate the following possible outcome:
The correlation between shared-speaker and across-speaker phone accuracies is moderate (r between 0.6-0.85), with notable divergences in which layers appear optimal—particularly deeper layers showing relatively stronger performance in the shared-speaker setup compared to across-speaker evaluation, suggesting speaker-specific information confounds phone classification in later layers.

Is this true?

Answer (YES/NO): NO